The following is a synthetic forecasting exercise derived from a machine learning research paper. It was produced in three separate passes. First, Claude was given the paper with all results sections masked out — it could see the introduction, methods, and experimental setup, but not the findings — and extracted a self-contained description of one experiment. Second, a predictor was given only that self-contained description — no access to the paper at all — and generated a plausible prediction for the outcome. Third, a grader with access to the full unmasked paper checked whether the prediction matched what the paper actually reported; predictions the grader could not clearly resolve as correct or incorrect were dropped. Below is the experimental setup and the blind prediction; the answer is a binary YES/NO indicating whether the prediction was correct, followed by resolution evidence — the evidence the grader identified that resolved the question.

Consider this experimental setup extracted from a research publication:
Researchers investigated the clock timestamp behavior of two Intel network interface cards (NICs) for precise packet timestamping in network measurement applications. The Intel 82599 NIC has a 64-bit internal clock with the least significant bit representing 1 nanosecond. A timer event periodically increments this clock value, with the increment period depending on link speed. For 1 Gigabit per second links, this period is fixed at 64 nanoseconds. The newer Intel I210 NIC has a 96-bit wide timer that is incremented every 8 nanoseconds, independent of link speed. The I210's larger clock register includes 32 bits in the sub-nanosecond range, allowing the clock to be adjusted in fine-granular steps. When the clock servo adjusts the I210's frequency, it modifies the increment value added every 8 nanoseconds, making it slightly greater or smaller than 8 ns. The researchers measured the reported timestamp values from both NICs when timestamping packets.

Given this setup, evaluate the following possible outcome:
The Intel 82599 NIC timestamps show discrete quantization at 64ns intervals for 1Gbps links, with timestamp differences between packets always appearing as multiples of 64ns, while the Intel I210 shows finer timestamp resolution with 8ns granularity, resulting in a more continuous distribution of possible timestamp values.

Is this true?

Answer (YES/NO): NO